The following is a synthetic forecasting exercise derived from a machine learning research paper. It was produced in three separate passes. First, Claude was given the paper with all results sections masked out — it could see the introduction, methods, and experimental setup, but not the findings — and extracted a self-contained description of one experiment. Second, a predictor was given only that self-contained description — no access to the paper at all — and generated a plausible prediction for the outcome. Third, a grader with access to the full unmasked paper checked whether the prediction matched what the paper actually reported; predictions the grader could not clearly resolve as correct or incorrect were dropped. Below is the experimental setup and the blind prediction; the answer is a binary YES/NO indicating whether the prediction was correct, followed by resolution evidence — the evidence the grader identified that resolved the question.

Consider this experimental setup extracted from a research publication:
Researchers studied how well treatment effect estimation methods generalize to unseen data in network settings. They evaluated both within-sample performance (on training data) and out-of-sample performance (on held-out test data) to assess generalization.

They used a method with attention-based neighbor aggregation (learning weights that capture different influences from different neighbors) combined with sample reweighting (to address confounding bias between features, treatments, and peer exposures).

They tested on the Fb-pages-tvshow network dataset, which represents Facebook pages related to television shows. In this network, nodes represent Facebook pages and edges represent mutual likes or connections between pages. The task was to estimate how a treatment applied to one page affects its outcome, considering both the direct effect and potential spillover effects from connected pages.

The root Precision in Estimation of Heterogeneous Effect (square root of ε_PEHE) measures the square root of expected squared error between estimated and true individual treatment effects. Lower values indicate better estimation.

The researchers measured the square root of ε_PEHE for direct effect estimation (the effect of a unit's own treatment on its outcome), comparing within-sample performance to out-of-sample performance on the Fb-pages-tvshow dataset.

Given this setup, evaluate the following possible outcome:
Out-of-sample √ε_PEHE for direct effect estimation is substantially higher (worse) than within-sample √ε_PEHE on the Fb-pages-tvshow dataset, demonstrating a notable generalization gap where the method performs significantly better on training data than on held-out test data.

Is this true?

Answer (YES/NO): NO